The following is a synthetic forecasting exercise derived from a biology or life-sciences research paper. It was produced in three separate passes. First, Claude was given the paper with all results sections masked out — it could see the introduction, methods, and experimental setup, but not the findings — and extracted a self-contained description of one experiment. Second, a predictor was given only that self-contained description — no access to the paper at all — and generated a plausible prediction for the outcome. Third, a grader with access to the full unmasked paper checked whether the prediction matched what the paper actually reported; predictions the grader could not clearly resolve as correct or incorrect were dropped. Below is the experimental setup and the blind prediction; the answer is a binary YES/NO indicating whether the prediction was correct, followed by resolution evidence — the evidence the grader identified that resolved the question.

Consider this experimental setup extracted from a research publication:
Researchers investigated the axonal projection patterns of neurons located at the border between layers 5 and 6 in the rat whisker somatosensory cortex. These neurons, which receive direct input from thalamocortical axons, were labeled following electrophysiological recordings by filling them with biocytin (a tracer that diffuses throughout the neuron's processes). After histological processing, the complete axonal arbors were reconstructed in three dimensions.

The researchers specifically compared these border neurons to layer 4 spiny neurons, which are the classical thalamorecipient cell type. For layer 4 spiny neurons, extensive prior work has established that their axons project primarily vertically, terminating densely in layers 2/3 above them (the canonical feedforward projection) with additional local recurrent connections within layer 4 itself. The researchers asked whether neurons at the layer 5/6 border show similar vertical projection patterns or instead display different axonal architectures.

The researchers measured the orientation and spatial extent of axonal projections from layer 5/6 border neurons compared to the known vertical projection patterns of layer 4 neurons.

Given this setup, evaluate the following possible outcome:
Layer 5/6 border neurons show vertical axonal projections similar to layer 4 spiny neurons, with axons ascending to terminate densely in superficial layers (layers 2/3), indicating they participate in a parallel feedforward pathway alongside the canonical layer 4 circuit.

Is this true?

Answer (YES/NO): NO